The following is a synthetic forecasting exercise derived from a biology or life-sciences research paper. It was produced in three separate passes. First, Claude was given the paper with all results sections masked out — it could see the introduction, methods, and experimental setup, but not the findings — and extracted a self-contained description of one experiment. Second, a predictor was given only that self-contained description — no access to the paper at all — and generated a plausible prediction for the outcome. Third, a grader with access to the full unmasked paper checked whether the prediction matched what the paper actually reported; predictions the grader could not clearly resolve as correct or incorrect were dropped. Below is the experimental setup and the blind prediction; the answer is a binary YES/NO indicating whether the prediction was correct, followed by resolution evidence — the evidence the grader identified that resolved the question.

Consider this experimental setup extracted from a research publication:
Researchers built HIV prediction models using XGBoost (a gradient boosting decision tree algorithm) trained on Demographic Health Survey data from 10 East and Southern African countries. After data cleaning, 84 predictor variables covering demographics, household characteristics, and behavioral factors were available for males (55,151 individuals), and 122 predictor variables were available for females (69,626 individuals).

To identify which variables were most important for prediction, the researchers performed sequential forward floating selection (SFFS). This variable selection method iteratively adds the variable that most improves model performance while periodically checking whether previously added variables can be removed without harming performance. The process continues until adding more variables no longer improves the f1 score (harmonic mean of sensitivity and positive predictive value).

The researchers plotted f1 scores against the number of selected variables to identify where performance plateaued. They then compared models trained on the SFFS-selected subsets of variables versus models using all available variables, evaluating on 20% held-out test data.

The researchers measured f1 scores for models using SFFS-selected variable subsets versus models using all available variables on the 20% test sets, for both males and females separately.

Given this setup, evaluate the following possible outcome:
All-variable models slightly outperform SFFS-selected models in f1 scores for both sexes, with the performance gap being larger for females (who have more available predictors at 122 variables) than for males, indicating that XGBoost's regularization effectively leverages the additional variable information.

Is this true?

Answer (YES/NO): NO